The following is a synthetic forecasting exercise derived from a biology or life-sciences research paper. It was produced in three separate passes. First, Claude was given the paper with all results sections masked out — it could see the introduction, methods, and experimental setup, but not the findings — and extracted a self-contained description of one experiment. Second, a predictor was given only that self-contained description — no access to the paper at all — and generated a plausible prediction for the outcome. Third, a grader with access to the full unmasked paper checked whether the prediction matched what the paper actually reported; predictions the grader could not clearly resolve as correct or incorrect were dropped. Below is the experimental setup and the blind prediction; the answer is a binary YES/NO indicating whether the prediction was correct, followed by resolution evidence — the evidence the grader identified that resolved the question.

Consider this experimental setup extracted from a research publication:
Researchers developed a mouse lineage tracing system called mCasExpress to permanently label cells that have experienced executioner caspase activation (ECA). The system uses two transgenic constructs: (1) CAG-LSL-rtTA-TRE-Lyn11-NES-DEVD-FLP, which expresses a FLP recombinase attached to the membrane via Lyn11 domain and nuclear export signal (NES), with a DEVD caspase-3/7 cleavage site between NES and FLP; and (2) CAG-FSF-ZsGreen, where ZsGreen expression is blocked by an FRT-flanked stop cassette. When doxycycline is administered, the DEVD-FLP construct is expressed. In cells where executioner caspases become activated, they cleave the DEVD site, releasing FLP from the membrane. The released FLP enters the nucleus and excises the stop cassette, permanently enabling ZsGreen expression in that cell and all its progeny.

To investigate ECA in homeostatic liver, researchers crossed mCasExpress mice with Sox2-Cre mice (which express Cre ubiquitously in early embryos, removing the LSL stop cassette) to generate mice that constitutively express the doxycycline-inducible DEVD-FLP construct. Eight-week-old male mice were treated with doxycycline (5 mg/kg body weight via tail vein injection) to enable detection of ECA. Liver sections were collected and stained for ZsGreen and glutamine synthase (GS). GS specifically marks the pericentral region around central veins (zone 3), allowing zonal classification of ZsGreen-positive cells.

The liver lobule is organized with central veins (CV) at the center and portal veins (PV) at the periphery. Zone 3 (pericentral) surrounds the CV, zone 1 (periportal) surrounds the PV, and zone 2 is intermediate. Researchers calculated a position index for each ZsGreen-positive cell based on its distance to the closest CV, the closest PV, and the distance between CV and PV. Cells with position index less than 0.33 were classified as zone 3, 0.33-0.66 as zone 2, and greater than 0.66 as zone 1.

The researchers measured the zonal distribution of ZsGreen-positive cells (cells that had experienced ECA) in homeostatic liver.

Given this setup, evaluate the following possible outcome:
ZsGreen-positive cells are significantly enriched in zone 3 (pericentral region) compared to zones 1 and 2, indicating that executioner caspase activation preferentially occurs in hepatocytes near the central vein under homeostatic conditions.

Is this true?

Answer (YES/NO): YES